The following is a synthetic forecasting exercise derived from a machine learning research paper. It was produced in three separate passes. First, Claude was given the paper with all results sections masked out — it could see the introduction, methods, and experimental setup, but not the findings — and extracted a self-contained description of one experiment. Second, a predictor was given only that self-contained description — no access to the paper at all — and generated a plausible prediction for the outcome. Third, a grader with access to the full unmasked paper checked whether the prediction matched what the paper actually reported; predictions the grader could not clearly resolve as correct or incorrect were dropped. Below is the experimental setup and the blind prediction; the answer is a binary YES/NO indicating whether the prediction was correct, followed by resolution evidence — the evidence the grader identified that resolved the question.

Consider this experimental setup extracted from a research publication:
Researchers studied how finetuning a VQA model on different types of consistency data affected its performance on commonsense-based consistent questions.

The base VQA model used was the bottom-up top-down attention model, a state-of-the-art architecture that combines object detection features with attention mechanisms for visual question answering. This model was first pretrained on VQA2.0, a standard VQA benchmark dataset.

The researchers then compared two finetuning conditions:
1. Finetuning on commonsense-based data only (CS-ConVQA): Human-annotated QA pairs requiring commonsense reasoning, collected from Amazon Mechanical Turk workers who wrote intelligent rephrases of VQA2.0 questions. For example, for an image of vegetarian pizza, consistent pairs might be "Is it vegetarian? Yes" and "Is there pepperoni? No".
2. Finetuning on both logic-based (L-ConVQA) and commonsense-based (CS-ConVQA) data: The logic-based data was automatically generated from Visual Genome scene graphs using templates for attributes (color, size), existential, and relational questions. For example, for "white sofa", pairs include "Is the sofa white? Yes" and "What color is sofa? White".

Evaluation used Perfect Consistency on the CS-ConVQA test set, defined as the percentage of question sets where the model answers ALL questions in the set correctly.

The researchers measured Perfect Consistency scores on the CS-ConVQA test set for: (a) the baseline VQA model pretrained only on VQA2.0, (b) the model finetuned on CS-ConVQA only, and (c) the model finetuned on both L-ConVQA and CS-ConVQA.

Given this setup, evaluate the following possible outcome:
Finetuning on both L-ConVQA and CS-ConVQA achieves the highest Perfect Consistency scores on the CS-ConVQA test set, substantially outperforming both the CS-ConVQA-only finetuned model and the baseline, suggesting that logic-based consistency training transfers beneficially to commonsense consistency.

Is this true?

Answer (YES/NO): NO